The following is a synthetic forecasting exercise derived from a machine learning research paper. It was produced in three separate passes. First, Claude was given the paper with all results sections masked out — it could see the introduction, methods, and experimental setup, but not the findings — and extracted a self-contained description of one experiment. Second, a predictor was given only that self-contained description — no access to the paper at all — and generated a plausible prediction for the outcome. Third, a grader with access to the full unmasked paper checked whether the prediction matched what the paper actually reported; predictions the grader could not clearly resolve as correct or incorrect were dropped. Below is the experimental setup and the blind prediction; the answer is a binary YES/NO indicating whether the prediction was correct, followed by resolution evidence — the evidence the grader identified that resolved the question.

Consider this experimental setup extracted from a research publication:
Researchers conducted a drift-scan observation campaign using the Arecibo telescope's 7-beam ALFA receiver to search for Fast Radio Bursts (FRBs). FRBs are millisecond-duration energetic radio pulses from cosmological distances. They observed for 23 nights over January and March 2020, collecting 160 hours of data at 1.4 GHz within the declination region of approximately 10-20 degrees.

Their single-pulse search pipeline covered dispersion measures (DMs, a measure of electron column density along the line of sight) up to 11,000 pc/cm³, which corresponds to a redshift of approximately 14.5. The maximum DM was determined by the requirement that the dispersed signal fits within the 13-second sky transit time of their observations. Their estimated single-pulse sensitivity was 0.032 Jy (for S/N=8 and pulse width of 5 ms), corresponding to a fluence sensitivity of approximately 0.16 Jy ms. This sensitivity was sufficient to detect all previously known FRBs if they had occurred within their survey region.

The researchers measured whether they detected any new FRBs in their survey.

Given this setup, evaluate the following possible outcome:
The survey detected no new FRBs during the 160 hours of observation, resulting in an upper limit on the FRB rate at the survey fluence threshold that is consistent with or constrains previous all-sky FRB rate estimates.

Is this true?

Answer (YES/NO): YES